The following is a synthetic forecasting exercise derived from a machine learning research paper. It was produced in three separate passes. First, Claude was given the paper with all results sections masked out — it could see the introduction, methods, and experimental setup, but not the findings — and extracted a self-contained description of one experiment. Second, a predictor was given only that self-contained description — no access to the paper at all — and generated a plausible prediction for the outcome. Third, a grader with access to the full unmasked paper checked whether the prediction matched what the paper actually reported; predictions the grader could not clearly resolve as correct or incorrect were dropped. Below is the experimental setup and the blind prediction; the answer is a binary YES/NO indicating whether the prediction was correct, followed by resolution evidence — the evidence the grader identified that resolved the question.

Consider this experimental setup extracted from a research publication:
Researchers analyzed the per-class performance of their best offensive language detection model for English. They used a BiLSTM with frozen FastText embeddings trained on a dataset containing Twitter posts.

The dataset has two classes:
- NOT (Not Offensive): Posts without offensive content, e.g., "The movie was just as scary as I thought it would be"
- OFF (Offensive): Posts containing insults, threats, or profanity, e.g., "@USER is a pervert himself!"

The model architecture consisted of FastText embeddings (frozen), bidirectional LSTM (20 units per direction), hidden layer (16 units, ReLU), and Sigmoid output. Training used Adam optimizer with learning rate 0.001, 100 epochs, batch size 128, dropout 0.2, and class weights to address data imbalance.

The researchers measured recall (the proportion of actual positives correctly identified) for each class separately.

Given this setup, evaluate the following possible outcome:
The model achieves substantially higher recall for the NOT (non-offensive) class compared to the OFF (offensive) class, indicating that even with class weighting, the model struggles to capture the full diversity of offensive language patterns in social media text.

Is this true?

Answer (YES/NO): YES